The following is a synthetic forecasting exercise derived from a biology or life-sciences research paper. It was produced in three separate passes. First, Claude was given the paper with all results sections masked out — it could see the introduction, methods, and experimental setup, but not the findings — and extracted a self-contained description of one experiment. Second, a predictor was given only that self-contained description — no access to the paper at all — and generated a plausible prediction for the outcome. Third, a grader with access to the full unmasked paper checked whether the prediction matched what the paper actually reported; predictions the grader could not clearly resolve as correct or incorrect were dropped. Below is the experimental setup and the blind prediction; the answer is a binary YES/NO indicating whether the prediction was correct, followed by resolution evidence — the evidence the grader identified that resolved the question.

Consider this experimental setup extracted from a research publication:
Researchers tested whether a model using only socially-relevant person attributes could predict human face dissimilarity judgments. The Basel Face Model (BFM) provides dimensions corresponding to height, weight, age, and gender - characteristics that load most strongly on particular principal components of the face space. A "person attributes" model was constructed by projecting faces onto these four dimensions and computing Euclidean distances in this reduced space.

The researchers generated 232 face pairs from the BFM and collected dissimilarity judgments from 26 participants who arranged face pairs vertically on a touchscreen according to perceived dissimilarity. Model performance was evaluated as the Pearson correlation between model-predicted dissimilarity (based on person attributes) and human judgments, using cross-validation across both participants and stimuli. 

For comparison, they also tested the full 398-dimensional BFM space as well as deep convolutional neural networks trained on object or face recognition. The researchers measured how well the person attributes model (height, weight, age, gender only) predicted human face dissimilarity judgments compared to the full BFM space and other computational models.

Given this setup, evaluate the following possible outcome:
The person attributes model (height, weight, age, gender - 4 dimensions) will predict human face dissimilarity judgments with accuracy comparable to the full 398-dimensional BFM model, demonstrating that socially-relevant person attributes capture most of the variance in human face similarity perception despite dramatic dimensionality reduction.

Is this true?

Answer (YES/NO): NO